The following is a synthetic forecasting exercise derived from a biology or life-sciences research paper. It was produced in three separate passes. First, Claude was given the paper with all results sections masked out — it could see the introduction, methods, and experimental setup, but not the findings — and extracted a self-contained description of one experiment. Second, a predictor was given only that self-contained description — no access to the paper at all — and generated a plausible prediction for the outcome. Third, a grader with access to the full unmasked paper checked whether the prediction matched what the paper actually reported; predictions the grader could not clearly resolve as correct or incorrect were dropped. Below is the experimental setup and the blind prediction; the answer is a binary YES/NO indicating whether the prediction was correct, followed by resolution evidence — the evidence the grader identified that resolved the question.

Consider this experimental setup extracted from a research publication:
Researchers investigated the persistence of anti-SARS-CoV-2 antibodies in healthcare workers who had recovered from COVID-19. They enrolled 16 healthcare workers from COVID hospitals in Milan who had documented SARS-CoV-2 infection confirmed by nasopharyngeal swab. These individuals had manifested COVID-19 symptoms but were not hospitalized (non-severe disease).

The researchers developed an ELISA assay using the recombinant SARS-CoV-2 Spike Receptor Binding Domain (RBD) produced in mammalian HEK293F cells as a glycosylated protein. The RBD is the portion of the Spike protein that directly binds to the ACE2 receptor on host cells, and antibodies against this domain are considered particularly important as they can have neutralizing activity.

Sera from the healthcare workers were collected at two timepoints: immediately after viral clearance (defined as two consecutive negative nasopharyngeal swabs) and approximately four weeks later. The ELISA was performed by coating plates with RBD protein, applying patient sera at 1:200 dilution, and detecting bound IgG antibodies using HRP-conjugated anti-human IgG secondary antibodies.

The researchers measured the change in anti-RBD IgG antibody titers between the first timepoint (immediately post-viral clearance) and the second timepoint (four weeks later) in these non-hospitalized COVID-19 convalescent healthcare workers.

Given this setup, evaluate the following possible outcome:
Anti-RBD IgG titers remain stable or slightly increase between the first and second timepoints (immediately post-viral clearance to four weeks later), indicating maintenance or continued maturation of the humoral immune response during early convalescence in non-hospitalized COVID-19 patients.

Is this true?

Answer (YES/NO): NO